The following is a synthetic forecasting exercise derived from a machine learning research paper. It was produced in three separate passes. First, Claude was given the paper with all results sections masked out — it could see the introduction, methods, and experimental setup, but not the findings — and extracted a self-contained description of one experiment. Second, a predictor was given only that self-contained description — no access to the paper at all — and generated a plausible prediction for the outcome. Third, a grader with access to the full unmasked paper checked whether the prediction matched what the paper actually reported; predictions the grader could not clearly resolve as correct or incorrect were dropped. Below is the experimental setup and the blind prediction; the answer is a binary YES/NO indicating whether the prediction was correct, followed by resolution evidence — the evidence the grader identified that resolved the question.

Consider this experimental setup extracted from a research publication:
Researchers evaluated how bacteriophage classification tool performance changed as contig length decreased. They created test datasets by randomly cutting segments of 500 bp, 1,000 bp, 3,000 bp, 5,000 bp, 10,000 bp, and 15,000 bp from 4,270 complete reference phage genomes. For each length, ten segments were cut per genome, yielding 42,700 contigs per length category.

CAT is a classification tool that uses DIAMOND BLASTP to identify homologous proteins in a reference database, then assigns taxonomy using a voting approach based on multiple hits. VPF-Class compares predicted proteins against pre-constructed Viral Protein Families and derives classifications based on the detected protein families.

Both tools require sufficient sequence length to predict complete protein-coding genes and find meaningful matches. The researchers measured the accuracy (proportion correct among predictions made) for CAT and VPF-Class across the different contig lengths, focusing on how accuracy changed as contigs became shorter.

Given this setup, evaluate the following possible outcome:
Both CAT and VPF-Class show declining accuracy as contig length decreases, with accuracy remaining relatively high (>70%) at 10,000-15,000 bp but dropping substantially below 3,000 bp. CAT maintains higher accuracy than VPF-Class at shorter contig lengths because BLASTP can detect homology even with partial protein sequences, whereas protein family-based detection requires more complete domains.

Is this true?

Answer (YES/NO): NO